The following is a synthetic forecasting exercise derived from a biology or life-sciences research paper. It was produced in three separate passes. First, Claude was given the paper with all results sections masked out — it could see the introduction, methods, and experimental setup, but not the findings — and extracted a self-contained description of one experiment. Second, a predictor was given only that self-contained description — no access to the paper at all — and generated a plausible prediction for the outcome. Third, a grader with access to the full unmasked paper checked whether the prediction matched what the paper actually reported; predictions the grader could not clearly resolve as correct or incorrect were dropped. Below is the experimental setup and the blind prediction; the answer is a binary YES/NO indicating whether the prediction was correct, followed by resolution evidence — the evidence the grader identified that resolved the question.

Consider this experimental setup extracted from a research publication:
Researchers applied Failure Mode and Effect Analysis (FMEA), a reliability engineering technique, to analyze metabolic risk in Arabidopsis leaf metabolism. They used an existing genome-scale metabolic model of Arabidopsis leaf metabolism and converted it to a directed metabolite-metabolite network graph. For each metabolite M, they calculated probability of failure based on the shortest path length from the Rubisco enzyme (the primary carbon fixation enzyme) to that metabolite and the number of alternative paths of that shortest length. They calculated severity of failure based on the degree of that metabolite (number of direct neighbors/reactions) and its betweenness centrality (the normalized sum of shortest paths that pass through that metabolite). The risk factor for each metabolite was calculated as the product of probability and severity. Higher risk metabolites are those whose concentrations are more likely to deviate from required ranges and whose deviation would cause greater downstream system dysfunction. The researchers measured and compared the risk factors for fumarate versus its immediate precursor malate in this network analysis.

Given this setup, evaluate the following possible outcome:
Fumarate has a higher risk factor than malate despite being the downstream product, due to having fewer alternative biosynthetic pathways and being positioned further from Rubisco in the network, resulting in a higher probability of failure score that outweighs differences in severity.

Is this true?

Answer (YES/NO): NO